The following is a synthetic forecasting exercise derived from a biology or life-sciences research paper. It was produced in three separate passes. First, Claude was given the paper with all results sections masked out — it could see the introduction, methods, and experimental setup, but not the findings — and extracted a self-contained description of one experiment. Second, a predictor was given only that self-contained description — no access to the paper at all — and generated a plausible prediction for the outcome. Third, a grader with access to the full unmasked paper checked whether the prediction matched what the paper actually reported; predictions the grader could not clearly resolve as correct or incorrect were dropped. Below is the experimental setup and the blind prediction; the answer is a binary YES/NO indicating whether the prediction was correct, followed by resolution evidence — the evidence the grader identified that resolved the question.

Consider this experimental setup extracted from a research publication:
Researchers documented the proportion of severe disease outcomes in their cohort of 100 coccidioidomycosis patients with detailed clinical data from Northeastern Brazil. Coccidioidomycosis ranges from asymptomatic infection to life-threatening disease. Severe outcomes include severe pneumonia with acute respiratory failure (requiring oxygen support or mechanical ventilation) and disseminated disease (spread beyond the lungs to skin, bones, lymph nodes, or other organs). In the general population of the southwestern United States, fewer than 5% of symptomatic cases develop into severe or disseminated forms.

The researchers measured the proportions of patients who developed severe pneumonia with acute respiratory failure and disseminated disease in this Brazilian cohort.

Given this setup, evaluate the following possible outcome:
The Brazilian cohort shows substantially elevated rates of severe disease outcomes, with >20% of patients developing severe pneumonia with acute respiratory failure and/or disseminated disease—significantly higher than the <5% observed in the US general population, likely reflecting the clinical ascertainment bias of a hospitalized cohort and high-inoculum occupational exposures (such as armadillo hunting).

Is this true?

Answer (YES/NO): NO